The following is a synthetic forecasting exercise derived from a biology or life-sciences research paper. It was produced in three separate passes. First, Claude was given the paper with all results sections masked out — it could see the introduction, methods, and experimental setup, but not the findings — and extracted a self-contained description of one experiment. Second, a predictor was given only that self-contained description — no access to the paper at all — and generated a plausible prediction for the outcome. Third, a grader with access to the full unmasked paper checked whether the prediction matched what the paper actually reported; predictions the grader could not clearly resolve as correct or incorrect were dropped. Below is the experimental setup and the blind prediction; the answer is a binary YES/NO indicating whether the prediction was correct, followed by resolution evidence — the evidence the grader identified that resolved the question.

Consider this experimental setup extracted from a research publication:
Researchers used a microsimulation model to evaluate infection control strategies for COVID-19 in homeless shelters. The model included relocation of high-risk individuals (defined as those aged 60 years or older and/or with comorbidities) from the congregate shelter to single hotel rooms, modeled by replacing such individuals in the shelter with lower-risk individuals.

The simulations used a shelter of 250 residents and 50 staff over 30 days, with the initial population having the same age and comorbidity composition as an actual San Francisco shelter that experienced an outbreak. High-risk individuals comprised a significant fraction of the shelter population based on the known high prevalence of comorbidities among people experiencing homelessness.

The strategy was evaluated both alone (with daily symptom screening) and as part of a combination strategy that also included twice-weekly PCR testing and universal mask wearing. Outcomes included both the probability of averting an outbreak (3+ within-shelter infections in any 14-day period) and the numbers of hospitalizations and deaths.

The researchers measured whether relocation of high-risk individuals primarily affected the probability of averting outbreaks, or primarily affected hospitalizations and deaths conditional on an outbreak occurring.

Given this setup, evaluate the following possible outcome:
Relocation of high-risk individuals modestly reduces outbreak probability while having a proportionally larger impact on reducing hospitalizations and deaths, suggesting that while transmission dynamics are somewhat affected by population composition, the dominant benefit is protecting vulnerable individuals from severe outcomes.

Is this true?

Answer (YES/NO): NO